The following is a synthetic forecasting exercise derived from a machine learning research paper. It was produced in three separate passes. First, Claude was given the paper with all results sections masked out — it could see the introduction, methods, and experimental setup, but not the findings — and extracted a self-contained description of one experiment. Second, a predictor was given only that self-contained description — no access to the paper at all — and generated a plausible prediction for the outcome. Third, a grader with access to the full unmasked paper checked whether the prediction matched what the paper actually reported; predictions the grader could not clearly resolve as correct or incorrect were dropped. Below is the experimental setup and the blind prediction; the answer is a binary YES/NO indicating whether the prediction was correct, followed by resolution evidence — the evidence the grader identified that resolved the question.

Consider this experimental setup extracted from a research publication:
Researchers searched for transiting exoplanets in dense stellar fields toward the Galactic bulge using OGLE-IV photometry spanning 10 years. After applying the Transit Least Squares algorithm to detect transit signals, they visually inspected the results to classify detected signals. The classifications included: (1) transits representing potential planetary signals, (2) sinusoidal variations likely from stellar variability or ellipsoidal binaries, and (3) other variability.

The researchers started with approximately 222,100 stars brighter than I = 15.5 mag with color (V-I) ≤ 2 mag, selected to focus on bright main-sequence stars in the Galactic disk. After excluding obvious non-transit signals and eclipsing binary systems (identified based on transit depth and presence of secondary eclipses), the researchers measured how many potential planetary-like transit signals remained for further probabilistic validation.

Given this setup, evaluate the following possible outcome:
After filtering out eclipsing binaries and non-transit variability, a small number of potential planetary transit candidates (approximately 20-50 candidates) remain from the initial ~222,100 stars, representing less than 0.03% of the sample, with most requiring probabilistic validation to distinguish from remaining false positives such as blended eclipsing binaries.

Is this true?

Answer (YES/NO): NO